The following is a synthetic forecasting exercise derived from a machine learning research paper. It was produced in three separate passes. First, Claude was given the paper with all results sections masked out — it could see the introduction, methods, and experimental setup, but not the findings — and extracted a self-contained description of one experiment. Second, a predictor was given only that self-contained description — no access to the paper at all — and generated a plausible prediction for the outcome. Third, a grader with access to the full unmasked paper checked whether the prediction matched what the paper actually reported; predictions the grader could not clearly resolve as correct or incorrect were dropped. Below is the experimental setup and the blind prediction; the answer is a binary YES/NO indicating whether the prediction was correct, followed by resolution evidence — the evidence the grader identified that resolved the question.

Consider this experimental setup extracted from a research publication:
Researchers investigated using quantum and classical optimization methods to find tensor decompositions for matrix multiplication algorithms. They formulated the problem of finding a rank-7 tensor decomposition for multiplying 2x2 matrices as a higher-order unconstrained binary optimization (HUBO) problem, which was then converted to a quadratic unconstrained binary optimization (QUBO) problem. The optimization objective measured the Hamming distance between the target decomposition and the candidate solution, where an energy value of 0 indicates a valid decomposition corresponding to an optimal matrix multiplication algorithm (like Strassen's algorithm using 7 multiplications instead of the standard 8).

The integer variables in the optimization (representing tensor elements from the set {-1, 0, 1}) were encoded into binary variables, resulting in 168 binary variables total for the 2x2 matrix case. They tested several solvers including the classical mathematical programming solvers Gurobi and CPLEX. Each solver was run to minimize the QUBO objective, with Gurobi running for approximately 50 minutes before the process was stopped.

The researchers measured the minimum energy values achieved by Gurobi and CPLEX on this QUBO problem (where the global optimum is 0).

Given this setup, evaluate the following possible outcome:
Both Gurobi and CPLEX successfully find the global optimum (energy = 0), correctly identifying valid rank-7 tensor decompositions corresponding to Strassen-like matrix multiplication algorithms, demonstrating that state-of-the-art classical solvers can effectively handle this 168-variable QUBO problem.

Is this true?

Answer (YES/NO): NO